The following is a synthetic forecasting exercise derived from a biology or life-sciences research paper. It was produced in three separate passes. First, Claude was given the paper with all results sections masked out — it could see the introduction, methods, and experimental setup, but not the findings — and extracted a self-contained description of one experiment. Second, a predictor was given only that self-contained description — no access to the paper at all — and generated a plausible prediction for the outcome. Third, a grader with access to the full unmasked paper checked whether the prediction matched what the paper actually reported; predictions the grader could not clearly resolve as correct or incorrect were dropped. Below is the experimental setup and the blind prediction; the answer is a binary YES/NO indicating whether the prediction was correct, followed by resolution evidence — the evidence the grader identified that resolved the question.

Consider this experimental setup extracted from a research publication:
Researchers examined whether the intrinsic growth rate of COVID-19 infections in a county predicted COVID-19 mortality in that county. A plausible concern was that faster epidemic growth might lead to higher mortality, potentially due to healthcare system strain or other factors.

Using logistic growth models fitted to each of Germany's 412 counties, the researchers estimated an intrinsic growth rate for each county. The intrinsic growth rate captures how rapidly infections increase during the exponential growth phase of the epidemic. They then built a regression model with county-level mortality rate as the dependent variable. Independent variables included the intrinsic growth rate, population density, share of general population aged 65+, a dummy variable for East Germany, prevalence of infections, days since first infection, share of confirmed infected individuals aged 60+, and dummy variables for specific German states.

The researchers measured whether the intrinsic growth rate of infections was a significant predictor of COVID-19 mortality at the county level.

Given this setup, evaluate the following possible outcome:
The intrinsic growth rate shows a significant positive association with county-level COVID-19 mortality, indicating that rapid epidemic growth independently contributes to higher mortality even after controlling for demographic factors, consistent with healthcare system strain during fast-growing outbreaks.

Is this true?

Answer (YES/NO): NO